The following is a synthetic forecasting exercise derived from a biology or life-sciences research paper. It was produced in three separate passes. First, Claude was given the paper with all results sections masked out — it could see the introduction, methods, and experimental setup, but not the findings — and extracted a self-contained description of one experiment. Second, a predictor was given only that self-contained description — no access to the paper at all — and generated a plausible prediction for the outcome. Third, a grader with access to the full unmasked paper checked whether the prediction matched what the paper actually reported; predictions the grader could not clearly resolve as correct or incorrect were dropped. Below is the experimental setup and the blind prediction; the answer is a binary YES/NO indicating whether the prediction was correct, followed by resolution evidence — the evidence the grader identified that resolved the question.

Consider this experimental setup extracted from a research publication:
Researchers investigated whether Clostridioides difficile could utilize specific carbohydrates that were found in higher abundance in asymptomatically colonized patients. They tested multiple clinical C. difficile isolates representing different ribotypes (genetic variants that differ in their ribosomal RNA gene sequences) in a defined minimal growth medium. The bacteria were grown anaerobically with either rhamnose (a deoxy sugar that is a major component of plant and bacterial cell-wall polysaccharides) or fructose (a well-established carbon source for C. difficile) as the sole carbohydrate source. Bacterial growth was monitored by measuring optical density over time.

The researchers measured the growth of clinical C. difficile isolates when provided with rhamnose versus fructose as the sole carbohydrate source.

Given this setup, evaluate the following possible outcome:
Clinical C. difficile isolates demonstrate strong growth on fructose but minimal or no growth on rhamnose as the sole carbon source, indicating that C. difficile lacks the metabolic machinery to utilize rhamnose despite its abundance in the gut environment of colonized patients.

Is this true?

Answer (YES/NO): YES